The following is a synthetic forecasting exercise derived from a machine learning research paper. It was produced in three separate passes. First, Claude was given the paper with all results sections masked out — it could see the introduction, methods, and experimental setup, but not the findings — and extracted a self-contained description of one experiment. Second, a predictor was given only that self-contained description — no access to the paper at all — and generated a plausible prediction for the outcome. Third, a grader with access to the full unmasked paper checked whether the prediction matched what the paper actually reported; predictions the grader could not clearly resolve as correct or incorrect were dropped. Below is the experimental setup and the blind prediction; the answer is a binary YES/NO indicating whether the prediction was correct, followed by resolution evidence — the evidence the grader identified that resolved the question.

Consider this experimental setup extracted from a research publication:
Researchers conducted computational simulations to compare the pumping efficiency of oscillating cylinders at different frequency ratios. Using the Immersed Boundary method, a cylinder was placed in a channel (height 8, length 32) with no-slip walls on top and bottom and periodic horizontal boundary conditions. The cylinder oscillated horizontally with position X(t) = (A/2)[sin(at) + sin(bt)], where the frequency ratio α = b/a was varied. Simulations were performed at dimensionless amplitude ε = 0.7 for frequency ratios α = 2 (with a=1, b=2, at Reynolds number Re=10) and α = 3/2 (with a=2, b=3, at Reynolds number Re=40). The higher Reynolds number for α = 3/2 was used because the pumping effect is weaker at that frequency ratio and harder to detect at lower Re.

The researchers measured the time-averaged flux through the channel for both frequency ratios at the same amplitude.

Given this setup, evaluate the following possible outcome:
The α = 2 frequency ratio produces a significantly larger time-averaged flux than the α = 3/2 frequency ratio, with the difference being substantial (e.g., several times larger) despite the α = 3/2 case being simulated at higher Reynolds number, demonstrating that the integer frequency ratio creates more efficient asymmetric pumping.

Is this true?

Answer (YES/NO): YES